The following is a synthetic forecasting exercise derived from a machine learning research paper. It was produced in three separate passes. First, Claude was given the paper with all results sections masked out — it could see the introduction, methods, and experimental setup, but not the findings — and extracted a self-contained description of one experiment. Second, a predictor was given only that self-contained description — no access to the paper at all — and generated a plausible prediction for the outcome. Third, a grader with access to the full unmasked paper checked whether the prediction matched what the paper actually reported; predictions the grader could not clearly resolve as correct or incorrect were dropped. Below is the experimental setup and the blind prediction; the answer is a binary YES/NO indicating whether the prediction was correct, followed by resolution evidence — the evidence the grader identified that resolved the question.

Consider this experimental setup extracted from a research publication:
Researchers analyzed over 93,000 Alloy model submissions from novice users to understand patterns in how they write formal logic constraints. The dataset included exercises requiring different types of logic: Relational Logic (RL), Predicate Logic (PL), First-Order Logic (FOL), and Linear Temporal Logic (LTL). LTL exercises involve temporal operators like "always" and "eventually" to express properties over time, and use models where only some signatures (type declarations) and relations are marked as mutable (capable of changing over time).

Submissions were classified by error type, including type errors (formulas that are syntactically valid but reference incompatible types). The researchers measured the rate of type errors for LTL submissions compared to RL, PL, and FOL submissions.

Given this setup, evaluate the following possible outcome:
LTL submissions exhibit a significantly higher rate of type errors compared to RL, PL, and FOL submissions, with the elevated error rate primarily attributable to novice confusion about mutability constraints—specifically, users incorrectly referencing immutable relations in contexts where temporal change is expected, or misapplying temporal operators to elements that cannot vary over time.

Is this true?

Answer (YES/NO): NO